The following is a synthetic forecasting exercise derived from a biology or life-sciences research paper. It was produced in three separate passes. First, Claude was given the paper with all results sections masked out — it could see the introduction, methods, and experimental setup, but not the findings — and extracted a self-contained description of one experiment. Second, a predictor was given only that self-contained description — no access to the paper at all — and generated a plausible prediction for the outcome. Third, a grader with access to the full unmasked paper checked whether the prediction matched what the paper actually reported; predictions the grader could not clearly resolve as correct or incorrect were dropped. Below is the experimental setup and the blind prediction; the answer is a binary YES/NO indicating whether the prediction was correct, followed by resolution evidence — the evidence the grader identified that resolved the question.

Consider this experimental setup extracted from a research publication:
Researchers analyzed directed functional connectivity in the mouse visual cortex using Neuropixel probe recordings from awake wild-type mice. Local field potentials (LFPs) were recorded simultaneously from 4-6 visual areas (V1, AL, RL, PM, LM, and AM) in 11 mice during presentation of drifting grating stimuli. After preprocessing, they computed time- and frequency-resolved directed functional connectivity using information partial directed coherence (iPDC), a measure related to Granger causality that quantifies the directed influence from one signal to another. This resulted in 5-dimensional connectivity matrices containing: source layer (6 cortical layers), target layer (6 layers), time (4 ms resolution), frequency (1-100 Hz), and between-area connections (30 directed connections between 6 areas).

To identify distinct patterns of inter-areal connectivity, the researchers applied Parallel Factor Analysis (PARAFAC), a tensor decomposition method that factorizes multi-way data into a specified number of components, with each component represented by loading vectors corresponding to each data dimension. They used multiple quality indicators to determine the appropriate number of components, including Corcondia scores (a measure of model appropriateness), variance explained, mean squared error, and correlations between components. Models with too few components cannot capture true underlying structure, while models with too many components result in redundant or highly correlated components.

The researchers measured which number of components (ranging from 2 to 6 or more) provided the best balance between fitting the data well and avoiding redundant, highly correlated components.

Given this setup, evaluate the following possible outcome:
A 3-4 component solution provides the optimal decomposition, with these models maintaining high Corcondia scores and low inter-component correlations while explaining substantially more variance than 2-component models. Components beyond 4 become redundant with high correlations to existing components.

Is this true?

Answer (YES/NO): YES